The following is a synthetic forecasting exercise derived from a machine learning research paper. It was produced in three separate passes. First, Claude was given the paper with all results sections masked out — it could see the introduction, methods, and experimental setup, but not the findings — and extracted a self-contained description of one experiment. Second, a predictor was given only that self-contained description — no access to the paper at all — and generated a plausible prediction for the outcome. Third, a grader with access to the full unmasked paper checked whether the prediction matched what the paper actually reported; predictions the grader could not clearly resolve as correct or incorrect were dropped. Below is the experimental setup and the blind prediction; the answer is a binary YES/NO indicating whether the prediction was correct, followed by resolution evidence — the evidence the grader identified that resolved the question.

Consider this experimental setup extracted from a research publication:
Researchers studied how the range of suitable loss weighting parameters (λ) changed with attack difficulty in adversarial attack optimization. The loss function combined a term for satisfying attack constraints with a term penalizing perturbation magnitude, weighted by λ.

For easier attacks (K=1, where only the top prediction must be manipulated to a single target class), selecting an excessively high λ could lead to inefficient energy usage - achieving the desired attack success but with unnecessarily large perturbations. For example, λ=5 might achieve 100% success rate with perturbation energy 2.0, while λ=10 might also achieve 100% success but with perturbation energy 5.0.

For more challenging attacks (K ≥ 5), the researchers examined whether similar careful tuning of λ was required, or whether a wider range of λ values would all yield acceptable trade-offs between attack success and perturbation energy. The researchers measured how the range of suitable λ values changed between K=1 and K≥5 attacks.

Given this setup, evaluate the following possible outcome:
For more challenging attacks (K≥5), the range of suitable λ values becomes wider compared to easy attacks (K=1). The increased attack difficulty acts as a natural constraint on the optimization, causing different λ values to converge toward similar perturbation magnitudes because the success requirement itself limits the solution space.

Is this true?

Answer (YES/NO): NO